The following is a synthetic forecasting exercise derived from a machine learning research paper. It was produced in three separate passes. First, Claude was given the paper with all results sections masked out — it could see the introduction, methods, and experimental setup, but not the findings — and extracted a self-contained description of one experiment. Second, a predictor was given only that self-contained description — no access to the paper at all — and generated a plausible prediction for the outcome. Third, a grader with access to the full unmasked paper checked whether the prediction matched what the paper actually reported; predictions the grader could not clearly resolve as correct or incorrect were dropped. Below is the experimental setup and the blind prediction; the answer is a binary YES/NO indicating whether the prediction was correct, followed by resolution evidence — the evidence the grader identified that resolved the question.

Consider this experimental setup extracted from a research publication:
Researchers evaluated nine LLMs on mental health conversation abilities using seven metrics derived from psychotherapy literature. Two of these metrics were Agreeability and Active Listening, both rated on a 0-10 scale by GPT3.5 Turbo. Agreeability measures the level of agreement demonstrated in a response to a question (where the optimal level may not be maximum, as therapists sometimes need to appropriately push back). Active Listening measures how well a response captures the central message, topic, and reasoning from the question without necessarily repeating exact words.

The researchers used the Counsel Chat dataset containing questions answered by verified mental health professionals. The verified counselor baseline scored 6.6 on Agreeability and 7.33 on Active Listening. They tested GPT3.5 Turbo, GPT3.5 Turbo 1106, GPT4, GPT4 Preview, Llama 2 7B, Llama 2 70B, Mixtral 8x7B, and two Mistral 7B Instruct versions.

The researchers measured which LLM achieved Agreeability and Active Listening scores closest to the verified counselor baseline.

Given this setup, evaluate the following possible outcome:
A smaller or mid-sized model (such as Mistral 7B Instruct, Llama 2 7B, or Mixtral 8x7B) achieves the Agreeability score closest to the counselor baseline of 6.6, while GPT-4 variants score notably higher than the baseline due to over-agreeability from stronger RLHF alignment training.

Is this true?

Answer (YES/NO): YES